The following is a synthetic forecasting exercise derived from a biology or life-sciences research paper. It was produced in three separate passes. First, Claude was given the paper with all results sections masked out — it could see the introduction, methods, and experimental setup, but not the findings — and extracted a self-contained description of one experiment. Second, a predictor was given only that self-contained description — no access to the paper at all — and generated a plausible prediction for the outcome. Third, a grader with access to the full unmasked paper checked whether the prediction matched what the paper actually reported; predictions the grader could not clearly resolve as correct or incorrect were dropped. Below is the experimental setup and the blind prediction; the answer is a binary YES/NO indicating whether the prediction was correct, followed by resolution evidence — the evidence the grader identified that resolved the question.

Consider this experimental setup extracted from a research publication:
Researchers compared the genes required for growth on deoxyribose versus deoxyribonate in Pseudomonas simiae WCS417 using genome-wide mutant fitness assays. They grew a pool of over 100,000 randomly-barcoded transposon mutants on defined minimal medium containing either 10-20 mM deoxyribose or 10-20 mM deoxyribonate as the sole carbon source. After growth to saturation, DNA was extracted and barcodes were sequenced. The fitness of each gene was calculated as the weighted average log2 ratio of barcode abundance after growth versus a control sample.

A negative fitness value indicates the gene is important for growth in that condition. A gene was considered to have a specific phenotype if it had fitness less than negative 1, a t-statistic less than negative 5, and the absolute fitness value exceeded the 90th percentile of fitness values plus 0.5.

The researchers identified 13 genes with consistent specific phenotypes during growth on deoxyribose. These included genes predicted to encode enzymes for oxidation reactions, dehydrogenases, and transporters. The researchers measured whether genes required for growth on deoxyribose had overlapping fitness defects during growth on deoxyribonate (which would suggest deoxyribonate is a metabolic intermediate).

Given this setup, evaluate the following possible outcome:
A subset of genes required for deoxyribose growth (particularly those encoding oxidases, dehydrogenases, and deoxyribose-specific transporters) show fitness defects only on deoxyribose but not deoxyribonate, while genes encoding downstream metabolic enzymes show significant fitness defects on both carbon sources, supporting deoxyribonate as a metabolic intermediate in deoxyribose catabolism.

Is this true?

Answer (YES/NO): NO